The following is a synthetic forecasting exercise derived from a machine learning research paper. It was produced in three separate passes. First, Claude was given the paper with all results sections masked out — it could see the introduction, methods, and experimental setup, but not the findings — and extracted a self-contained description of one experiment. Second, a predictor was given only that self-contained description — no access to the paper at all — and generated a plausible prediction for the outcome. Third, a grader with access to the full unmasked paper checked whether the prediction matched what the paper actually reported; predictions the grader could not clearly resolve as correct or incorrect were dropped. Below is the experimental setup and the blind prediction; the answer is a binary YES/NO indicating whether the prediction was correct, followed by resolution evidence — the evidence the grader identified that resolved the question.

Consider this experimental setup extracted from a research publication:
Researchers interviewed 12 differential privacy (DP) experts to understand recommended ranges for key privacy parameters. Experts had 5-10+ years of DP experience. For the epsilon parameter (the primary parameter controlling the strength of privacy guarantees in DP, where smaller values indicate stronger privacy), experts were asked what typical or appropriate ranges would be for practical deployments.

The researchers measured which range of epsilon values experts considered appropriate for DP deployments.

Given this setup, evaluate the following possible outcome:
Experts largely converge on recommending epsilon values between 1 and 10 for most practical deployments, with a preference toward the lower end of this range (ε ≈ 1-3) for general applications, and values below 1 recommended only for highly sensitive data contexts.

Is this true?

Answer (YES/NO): NO